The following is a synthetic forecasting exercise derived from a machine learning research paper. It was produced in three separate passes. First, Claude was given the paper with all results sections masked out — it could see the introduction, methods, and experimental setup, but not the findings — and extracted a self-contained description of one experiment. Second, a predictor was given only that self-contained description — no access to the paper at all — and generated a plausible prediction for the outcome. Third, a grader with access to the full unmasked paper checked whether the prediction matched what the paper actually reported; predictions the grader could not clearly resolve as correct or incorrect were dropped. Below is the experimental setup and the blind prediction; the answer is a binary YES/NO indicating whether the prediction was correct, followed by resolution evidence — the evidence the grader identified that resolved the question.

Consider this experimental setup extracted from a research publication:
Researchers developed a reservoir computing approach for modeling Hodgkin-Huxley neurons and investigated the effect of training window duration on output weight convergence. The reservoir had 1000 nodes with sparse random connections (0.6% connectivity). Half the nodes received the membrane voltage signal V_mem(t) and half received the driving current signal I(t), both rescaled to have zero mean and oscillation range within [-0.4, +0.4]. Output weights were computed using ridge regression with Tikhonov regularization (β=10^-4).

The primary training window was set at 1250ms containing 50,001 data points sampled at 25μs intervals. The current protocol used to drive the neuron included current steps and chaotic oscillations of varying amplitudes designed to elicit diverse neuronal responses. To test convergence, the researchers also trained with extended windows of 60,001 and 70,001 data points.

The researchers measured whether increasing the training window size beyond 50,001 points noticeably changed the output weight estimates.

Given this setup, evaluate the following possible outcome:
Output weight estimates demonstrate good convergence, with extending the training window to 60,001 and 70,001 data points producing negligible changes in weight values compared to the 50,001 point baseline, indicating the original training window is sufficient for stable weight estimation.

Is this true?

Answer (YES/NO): YES